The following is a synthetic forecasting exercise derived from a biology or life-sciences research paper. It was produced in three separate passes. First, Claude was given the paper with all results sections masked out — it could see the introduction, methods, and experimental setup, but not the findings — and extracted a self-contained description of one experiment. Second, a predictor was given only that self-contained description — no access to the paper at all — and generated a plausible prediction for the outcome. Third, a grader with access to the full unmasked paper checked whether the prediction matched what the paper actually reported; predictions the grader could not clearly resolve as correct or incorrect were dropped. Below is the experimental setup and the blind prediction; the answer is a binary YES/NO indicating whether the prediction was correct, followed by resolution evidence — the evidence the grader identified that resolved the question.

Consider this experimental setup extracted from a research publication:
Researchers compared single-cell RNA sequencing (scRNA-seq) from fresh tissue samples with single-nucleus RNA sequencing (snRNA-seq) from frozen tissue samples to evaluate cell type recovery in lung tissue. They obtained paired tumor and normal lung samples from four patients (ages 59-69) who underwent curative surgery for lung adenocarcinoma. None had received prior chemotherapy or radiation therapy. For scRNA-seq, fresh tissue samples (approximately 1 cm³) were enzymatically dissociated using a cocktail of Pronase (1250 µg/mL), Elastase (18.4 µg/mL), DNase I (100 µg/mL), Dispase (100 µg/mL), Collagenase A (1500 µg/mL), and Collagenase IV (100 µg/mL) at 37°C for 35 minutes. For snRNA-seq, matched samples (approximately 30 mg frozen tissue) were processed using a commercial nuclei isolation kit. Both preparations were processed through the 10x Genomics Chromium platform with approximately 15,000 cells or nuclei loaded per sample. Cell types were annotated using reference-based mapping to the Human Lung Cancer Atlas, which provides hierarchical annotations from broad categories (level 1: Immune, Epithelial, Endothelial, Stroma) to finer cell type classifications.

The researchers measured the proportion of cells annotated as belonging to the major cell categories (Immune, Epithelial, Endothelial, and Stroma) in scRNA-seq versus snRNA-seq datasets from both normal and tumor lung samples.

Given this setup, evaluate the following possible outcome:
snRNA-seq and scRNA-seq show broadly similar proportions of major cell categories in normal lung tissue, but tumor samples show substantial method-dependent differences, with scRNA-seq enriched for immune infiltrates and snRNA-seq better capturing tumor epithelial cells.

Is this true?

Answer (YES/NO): NO